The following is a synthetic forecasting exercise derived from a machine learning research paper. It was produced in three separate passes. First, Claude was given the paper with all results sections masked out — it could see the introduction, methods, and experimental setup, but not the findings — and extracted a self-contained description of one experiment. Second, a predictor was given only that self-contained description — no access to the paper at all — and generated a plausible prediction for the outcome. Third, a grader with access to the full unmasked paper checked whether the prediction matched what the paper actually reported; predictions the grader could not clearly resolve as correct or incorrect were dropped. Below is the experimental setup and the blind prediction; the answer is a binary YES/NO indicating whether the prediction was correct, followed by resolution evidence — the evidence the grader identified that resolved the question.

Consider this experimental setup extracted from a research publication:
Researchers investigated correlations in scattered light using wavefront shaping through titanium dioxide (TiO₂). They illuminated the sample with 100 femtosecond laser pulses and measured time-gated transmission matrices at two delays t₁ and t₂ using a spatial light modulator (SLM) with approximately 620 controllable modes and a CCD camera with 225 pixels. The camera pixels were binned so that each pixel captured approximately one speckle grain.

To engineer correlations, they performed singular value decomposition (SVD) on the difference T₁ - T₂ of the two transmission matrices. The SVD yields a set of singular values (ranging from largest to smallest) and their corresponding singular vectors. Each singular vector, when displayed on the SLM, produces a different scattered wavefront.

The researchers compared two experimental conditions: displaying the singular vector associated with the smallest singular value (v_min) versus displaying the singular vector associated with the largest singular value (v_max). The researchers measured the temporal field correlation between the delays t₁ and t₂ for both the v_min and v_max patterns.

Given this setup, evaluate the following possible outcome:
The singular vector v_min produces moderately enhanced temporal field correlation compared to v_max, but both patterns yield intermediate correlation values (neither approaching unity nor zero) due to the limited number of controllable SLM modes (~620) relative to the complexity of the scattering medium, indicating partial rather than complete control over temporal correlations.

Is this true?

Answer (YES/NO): NO